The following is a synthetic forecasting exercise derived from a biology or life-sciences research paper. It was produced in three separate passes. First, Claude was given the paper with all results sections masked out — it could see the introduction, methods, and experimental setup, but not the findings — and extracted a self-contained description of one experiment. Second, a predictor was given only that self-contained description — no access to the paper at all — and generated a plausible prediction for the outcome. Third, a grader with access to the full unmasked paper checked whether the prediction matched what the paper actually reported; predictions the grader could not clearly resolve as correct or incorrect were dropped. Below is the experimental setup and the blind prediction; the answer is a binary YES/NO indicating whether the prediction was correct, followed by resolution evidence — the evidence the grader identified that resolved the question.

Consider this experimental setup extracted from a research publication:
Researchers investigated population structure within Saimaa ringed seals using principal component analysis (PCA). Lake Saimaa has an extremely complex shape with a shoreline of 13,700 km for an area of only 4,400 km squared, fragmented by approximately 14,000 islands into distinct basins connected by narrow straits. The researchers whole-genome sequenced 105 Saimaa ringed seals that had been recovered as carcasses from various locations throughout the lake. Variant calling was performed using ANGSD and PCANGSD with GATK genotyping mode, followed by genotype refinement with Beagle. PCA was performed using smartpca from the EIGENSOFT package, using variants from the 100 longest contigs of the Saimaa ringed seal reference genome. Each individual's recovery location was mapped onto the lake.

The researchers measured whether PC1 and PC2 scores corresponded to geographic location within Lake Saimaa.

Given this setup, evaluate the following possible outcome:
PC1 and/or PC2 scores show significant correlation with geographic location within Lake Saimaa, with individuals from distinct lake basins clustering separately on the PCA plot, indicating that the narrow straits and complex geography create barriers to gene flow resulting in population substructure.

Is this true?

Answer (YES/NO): YES